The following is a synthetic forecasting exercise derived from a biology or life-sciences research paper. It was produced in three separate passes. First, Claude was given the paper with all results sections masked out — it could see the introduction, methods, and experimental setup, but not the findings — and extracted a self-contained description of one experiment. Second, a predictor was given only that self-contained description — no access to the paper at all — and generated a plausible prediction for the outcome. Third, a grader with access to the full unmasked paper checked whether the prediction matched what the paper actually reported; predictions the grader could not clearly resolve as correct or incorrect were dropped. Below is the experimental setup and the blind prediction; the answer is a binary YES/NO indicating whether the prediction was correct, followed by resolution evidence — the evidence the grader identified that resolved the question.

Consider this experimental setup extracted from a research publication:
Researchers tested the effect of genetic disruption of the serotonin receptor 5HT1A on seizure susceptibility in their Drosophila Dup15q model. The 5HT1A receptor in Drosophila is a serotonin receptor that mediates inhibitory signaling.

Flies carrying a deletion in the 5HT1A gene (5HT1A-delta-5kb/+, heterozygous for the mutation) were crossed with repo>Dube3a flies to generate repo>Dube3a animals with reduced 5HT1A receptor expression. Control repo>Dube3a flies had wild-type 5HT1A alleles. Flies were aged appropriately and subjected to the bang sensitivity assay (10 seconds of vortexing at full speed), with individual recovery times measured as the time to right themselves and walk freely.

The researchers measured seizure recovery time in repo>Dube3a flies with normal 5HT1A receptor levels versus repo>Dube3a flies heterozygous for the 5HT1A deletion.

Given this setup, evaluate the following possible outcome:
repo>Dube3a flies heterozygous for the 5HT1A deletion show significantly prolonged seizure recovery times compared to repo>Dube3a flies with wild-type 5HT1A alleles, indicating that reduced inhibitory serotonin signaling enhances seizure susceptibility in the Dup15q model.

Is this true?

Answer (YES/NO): YES